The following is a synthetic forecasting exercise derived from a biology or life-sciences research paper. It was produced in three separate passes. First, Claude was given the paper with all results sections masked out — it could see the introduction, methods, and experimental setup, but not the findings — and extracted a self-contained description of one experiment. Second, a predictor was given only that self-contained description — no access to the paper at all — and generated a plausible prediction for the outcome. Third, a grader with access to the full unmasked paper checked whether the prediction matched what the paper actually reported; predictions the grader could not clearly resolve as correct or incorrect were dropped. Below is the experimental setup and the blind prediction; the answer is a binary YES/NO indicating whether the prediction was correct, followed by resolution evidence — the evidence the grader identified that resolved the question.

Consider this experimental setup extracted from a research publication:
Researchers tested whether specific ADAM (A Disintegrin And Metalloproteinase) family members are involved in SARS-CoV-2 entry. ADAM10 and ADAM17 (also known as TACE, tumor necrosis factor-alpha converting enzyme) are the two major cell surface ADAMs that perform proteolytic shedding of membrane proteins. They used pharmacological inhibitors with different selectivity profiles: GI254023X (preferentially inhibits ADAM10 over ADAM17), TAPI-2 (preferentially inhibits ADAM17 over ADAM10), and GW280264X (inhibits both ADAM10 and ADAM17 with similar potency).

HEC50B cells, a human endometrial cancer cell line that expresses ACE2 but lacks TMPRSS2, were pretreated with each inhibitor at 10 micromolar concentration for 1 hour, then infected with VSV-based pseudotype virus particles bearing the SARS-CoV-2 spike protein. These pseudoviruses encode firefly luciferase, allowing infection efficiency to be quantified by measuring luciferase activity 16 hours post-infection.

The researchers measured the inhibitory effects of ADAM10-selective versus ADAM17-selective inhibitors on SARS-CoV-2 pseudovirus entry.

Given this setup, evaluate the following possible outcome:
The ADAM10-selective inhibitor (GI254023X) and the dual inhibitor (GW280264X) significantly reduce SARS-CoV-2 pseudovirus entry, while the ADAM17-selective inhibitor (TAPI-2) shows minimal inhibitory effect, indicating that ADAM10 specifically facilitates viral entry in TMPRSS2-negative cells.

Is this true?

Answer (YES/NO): YES